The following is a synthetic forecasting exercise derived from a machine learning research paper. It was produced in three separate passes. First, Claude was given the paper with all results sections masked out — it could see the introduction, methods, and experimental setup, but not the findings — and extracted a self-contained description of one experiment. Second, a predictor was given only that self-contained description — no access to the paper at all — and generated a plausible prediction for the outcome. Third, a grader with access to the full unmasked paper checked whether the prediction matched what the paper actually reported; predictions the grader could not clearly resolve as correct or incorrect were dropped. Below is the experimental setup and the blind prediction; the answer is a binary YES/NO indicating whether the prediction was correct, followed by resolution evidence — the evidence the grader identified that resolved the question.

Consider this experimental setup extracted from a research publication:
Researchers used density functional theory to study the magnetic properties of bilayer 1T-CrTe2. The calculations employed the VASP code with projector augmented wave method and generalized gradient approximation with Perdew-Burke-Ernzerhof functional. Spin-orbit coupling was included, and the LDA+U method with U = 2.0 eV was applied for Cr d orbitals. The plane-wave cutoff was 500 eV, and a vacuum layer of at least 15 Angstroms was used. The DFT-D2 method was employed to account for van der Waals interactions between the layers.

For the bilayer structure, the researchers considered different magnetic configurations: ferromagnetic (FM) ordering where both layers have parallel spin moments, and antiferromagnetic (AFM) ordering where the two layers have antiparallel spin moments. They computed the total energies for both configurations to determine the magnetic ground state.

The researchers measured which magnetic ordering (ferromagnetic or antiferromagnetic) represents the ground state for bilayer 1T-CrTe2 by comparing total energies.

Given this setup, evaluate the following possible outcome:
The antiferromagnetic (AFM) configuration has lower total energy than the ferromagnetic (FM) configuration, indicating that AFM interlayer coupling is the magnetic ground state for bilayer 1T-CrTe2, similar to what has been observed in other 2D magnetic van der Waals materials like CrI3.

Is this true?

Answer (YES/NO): YES